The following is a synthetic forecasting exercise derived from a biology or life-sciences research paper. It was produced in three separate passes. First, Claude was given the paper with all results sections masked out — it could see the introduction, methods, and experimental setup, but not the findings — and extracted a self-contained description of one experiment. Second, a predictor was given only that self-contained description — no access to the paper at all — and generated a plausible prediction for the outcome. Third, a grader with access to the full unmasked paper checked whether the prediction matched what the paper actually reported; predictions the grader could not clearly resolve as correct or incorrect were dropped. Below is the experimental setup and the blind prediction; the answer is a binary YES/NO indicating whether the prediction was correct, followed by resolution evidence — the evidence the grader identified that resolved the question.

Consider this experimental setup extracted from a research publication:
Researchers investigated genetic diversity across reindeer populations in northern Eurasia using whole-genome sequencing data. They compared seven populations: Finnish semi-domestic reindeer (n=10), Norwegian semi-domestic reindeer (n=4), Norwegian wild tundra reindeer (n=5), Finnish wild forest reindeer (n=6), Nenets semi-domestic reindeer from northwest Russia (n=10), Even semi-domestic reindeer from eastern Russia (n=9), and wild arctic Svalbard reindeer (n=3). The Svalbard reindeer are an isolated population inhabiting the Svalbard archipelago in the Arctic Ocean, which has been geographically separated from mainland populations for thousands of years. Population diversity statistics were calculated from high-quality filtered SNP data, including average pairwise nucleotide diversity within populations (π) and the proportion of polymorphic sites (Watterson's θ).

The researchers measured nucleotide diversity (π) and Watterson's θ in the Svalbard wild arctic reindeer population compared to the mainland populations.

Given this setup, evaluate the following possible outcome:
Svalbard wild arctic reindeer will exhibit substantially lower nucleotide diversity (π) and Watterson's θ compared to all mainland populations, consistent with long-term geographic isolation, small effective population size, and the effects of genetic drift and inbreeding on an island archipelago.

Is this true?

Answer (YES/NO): YES